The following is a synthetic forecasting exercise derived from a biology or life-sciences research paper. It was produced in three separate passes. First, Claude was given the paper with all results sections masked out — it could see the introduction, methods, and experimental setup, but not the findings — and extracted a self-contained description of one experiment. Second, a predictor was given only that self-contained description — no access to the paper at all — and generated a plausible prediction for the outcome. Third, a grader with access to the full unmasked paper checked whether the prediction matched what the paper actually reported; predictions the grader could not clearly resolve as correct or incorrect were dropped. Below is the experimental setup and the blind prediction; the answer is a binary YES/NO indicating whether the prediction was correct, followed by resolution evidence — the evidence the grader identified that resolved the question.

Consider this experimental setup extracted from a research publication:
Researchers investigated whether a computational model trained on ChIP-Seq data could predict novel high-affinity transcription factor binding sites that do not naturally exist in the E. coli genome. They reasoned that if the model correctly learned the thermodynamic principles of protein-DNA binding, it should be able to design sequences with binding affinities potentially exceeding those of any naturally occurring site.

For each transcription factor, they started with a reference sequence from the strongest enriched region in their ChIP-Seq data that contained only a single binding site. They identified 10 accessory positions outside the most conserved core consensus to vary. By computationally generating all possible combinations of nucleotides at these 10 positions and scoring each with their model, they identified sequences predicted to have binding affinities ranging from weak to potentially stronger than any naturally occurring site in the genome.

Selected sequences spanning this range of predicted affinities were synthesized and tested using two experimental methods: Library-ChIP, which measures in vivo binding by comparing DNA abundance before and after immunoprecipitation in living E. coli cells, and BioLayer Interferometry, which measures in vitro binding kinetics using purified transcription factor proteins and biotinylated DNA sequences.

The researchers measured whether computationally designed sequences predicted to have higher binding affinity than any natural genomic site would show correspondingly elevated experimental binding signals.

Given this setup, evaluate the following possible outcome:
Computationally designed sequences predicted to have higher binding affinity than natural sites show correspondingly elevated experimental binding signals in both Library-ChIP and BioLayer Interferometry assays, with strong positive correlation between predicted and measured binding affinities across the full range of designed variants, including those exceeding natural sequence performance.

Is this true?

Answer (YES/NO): YES